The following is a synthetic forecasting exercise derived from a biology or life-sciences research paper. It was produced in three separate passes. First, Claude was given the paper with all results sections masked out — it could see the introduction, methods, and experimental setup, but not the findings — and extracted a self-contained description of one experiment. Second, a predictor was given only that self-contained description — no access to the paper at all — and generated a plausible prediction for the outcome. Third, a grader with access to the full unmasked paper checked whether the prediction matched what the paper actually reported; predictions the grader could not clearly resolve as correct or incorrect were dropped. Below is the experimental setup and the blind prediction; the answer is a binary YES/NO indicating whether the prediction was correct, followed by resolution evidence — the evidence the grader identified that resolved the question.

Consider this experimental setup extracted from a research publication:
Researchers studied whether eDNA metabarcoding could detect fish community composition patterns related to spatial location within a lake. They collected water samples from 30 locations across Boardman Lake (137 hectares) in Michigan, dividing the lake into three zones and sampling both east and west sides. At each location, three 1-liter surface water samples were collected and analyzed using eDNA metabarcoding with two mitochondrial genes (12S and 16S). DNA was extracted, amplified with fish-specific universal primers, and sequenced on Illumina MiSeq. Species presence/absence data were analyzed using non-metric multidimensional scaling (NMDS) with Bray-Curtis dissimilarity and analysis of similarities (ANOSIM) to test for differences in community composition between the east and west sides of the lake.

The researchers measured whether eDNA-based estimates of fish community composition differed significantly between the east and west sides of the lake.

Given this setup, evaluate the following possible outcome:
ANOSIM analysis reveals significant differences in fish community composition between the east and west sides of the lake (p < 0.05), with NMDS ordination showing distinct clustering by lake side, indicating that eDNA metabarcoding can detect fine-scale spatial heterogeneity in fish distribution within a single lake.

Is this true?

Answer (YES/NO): YES